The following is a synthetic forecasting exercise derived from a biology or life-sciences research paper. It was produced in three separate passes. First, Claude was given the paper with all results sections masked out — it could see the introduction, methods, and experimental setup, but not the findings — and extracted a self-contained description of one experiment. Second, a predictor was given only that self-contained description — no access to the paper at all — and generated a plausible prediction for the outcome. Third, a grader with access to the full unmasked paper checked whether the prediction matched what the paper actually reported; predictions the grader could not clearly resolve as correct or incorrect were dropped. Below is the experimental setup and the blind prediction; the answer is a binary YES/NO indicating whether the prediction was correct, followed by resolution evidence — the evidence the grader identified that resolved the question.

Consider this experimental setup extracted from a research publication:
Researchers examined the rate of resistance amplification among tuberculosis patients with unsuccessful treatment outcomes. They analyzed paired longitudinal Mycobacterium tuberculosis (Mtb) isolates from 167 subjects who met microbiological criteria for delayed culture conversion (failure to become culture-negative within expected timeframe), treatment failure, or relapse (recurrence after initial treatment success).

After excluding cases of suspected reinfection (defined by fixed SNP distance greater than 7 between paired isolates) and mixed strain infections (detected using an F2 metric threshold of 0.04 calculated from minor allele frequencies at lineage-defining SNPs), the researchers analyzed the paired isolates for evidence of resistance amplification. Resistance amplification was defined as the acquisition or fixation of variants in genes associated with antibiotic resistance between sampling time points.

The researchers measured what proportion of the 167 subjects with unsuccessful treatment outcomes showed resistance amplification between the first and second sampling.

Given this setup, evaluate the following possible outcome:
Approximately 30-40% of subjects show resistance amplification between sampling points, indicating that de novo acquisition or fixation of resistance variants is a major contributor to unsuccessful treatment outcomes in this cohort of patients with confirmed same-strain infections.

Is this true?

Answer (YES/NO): NO